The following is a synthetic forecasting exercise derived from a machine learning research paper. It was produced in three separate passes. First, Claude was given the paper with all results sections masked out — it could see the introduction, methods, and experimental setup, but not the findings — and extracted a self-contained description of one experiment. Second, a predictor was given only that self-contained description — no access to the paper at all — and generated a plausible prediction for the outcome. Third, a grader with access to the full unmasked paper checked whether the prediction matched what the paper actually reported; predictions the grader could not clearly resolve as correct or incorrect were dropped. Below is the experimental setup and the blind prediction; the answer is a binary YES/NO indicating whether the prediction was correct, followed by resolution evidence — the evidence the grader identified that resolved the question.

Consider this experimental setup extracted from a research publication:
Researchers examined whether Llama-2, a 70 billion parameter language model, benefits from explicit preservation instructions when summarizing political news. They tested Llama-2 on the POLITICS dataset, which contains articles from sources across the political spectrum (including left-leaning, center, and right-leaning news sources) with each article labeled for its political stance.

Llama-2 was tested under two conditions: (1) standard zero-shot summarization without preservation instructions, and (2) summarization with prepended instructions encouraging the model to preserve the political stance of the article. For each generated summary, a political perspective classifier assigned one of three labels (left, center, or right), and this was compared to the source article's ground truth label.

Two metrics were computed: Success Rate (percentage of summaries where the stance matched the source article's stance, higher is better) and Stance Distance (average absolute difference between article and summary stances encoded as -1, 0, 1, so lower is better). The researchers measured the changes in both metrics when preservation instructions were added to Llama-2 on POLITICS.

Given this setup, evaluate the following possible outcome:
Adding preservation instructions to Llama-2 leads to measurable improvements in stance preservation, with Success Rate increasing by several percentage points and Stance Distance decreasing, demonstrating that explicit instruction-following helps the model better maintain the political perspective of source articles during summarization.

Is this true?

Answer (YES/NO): NO